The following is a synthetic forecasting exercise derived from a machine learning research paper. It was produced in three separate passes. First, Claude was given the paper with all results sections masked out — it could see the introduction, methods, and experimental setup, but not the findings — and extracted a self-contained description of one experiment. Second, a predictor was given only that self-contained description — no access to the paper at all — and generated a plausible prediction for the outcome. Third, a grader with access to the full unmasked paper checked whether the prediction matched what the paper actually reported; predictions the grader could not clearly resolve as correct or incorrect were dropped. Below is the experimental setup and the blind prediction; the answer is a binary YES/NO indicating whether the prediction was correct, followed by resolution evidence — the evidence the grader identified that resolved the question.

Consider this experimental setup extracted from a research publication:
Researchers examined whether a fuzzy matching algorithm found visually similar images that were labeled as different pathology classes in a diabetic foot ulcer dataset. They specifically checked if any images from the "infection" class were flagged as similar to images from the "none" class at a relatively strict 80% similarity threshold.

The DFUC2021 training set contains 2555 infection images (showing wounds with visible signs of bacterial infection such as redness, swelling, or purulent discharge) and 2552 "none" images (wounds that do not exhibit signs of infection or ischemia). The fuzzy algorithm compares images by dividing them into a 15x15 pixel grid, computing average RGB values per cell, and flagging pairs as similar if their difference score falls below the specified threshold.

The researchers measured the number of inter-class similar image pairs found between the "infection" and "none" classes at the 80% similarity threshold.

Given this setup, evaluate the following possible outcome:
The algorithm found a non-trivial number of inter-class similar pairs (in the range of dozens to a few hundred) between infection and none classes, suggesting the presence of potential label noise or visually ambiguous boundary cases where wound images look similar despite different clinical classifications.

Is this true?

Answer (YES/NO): NO